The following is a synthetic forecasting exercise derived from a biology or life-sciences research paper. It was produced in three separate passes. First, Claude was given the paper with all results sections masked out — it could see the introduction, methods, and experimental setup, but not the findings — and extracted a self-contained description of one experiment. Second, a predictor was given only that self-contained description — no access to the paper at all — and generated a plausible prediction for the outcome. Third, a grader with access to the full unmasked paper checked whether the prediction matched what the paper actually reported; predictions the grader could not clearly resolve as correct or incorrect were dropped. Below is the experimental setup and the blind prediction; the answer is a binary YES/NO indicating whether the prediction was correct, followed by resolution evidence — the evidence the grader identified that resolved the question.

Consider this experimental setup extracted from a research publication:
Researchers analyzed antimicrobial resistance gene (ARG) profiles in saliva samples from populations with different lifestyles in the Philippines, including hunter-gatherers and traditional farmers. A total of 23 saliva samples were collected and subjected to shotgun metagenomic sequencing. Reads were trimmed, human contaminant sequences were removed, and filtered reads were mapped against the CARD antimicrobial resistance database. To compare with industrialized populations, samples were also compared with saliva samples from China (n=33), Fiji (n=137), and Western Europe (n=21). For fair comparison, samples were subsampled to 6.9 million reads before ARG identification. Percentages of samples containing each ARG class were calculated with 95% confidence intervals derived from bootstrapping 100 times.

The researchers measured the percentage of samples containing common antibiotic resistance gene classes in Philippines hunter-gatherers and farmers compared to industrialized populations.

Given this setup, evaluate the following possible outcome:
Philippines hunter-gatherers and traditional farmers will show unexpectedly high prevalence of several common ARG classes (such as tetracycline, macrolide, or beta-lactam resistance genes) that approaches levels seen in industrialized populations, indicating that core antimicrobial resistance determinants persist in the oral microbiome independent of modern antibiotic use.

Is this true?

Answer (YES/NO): YES